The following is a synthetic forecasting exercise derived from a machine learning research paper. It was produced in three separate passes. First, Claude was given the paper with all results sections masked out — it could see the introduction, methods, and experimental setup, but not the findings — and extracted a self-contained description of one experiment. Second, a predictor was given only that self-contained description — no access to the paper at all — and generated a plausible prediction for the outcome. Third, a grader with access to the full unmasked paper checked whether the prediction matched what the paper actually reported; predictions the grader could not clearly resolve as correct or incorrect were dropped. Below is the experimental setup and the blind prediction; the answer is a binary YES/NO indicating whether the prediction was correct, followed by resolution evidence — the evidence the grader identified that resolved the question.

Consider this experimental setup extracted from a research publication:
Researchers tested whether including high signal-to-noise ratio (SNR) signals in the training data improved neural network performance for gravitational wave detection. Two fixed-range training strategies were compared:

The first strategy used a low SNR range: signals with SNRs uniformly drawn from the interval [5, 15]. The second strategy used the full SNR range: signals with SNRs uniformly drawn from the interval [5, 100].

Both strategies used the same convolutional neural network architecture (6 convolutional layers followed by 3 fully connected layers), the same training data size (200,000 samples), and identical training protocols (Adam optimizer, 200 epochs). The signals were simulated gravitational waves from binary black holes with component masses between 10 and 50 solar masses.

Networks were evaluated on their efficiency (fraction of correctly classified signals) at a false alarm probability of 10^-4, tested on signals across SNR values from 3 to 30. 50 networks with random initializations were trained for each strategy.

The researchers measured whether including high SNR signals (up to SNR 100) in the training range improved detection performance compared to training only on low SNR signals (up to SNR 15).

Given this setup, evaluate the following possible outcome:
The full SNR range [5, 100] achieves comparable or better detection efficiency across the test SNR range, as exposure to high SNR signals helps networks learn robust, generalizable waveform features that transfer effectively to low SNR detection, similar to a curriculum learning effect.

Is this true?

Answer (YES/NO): NO